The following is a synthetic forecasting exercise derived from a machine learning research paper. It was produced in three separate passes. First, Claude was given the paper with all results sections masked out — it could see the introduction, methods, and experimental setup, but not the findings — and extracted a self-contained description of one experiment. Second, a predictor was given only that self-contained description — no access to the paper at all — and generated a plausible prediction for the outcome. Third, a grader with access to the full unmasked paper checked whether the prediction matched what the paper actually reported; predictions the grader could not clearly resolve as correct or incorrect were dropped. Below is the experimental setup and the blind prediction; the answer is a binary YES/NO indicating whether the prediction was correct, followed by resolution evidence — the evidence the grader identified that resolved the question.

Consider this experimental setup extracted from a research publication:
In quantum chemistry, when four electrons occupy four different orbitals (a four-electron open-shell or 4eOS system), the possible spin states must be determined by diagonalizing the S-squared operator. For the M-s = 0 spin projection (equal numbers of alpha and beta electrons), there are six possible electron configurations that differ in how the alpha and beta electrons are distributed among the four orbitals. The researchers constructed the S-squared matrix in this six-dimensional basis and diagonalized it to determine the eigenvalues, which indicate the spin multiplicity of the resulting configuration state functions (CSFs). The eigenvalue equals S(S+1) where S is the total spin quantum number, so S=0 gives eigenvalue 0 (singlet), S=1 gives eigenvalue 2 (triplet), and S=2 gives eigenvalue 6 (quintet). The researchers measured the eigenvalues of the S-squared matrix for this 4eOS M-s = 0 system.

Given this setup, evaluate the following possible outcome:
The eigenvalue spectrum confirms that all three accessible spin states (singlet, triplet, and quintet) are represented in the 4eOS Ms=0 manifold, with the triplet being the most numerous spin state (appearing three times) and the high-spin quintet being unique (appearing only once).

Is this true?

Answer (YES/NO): YES